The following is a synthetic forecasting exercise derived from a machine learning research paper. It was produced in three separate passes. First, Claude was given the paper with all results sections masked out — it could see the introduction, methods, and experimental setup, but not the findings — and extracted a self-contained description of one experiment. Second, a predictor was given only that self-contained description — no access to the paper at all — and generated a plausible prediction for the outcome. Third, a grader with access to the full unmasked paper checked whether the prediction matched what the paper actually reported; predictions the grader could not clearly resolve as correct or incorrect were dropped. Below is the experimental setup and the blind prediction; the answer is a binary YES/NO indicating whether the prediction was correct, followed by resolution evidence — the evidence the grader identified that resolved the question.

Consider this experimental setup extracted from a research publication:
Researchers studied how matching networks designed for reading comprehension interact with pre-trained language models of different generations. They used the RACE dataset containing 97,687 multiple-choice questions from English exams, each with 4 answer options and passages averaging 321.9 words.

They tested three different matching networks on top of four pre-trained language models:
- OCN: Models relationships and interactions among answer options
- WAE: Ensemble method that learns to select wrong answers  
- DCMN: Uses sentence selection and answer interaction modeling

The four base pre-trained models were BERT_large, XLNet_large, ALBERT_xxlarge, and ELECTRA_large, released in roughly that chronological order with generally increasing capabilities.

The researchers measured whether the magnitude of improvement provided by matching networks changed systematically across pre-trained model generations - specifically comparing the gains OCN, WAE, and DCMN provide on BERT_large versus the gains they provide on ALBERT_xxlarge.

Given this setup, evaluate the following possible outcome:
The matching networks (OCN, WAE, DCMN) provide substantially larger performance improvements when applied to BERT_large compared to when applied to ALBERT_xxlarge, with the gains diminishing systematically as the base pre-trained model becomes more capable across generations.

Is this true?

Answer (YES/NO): YES